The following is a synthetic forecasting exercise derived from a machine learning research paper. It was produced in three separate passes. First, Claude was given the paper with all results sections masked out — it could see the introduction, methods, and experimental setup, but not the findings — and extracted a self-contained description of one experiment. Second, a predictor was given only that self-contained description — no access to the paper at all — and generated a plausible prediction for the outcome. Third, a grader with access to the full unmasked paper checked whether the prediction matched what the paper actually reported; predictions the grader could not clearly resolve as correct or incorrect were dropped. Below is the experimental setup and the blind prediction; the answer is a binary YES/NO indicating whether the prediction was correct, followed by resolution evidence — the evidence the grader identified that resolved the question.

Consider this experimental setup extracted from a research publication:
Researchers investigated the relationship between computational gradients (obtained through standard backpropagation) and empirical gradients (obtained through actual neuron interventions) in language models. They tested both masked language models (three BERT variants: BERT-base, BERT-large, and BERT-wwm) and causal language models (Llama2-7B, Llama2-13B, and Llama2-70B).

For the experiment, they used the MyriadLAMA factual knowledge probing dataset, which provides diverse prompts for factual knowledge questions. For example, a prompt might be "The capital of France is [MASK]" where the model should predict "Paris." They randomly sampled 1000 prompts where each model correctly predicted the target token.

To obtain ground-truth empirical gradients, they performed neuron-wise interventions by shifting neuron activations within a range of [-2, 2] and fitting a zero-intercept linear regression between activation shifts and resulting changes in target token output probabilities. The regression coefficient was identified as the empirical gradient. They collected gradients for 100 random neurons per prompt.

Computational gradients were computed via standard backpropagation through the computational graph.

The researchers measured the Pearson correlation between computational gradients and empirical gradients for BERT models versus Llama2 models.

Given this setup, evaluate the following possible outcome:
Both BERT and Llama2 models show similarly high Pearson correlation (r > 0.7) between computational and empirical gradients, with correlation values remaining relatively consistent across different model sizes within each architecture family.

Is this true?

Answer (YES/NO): NO